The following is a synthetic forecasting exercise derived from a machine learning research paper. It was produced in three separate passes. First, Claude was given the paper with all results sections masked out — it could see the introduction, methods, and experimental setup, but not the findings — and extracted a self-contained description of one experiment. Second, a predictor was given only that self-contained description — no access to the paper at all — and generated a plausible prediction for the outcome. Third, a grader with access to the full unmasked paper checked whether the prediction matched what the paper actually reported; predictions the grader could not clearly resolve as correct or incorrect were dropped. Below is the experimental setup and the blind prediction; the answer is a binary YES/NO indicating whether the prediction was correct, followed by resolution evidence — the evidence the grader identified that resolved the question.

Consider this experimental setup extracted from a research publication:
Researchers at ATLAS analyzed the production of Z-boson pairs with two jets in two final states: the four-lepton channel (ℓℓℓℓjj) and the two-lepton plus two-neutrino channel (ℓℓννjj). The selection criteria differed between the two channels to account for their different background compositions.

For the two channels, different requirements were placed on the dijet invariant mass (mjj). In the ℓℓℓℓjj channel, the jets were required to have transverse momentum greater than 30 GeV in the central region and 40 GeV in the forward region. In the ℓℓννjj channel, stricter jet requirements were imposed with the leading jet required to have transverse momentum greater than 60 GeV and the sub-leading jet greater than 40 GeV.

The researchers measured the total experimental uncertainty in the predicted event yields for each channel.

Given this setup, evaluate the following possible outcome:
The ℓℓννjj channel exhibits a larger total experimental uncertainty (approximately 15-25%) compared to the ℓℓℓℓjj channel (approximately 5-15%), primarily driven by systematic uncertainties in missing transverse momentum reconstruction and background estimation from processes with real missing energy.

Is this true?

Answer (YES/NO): NO